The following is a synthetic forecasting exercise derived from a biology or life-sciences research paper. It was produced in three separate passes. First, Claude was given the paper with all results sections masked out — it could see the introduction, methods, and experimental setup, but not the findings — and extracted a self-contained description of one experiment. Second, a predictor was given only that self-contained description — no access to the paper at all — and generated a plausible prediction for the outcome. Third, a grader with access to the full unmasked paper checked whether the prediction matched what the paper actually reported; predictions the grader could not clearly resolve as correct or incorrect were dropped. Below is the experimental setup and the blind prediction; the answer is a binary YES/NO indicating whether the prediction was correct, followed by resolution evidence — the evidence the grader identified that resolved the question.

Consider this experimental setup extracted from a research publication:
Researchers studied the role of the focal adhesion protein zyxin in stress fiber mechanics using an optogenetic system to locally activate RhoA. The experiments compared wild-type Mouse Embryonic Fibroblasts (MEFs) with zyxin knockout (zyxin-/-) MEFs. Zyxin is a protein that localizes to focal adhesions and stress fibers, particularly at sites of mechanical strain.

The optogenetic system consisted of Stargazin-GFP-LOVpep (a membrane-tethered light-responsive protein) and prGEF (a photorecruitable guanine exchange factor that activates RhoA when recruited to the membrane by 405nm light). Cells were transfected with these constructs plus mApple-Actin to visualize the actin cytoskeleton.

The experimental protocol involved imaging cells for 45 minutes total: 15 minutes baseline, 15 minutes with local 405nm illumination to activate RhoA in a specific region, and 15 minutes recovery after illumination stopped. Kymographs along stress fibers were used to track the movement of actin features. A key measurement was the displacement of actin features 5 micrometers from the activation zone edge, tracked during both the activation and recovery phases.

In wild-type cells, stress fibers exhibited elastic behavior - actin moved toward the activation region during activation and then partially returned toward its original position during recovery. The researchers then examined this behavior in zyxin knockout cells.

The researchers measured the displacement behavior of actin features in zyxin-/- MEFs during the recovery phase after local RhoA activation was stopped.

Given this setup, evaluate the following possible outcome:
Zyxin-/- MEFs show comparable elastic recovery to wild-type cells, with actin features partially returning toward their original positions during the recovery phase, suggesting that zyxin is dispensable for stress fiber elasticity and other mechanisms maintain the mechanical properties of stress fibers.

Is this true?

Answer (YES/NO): NO